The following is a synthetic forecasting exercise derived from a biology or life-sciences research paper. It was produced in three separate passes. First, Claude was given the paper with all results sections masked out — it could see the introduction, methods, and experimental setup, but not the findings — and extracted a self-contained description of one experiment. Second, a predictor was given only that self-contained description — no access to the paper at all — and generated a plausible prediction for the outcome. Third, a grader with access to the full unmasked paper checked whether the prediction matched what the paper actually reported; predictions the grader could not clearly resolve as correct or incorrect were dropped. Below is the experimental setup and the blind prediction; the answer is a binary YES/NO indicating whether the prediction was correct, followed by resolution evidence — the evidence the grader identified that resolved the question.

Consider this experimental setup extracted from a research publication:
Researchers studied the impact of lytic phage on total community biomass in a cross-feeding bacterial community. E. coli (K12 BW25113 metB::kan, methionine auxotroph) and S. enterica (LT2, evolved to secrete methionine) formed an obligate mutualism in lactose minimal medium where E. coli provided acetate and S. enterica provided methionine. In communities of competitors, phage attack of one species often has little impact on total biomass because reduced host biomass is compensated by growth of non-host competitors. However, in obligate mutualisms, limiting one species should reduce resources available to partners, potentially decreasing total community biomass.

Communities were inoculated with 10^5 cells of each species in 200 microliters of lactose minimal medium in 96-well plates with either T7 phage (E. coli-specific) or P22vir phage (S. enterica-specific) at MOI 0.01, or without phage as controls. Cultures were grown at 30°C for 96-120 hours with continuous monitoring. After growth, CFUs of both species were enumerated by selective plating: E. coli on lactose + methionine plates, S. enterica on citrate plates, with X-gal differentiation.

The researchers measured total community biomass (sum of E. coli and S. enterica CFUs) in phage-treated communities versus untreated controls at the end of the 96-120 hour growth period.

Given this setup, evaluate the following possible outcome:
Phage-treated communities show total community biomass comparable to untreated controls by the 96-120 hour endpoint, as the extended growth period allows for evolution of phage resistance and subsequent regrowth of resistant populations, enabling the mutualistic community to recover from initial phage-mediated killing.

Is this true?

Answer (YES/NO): NO